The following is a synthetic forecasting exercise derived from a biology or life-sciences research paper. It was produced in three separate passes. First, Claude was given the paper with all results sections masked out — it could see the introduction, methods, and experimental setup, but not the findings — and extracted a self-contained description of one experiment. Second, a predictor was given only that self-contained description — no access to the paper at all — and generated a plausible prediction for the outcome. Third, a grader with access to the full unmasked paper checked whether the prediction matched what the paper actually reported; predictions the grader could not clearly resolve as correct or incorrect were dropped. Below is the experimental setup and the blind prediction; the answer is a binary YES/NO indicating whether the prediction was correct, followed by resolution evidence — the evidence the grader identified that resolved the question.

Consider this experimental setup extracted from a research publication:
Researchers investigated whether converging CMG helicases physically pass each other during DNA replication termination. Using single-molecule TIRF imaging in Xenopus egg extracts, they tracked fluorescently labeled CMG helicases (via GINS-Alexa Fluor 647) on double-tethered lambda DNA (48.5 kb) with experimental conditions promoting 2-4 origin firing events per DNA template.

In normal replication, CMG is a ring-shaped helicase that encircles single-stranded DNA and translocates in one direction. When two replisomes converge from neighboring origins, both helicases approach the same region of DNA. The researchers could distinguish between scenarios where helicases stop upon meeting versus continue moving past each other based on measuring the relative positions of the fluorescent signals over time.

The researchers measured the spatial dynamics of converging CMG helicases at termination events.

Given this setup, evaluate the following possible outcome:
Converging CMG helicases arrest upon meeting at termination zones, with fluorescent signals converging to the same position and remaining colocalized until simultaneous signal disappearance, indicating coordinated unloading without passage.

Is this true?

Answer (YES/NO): NO